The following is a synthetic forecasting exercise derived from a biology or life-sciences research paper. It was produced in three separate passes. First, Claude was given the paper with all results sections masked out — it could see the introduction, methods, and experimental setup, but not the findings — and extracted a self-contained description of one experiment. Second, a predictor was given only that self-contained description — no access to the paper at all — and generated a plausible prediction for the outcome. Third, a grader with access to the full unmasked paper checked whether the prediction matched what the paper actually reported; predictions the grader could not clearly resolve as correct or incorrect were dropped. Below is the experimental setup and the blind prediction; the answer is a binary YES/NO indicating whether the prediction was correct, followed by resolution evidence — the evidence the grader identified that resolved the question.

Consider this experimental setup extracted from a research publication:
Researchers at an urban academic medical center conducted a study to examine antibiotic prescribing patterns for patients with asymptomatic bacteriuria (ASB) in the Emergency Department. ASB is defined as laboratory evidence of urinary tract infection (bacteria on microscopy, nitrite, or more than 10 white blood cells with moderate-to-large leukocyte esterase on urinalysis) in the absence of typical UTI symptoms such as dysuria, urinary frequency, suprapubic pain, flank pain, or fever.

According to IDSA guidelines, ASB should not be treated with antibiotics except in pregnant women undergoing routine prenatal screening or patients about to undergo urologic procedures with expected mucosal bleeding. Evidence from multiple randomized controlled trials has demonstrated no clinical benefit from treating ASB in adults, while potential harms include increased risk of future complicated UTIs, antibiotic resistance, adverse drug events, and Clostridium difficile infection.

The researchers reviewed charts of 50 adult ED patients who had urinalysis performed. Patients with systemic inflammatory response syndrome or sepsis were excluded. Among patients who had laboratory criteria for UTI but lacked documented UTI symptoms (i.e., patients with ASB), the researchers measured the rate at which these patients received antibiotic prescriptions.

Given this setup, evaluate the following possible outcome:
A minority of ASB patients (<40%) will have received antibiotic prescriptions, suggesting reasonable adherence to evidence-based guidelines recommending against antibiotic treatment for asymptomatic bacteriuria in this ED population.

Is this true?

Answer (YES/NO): NO